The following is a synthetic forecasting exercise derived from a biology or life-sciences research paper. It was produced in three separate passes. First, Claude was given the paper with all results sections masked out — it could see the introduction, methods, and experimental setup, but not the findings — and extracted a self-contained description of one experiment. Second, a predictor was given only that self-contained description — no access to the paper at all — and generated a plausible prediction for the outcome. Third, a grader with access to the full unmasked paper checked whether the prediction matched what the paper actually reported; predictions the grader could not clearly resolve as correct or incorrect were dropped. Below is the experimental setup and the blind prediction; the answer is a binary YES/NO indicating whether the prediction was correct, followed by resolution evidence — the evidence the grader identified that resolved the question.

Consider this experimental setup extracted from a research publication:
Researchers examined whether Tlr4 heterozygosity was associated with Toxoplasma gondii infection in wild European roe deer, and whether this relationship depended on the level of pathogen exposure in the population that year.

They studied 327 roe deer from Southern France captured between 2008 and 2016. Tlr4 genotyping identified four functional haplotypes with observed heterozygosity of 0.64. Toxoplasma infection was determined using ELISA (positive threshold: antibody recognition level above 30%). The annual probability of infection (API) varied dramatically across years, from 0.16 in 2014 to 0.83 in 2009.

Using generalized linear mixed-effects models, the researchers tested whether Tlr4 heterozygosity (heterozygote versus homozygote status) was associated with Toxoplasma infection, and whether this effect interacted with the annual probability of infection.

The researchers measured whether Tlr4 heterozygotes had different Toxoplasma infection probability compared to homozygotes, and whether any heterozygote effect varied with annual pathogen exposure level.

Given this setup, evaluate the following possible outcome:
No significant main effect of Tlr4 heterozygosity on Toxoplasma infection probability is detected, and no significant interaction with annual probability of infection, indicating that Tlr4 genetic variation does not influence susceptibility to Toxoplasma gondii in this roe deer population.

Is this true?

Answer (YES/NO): NO